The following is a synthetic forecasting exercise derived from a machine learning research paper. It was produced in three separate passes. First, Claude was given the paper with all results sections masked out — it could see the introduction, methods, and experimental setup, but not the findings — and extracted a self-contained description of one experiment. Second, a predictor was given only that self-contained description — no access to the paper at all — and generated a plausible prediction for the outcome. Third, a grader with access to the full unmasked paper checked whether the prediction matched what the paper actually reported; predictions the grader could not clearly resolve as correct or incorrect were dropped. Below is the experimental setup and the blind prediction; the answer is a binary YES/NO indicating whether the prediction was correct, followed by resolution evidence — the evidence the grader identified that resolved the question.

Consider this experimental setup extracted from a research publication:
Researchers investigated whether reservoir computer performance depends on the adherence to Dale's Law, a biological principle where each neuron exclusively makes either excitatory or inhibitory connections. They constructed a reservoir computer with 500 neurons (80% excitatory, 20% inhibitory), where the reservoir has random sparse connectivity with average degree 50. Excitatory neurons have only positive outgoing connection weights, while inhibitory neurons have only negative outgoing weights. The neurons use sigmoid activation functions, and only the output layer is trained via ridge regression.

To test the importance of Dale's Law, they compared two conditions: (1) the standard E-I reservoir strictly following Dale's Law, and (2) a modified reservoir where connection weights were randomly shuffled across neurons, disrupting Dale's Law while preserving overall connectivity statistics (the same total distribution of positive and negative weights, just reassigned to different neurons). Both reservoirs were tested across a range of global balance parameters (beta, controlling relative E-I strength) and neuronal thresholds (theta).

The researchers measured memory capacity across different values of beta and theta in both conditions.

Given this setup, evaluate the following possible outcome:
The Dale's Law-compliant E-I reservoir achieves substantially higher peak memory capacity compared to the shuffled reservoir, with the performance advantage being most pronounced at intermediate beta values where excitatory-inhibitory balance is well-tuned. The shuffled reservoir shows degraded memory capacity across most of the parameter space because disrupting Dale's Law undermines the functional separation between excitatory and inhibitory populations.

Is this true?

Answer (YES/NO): NO